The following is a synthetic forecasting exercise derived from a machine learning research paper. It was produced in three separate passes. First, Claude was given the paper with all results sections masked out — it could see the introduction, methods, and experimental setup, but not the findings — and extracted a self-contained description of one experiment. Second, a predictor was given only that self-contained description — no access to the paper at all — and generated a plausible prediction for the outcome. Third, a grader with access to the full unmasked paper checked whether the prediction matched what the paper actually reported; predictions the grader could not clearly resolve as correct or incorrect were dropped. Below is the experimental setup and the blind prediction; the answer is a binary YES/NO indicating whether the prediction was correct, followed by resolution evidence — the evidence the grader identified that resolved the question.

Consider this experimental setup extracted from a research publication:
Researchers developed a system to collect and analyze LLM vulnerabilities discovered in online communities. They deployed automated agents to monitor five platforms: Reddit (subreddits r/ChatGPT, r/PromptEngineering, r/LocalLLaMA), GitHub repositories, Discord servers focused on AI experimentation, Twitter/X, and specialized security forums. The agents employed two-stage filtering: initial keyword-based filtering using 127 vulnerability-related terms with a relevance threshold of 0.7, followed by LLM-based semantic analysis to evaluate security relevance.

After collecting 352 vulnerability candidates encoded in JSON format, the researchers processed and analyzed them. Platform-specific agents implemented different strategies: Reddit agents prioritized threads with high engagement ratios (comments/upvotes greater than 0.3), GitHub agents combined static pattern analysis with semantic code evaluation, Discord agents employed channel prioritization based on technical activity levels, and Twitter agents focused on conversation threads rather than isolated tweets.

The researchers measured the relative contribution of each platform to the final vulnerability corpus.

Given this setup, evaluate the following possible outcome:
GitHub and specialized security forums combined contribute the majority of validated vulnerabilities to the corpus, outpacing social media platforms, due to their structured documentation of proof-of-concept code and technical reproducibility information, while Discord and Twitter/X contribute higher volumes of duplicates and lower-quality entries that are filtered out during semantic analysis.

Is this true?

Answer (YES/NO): NO